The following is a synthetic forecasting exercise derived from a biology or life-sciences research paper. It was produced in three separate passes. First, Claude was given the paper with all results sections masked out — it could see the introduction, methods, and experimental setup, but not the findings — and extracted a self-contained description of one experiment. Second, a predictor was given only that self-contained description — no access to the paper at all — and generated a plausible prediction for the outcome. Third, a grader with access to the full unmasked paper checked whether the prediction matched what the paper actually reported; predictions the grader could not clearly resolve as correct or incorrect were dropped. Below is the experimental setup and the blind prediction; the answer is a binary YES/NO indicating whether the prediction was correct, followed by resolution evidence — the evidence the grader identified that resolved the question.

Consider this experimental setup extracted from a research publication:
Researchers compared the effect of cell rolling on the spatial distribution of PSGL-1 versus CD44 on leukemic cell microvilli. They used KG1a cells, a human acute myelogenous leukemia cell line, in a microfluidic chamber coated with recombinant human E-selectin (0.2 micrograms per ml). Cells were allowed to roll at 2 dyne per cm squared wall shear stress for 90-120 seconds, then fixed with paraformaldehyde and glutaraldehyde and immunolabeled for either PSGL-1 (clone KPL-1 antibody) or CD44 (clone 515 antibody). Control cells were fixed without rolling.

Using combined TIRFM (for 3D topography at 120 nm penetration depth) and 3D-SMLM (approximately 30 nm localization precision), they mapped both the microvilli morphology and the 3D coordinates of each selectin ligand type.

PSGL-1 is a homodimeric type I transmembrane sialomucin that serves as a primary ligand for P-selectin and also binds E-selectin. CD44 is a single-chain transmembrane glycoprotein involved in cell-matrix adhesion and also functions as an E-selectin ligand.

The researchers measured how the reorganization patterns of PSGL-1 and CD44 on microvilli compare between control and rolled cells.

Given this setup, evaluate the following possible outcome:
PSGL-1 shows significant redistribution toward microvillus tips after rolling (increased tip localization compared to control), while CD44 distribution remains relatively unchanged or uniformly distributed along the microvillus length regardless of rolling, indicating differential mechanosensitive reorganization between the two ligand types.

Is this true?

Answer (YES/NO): YES